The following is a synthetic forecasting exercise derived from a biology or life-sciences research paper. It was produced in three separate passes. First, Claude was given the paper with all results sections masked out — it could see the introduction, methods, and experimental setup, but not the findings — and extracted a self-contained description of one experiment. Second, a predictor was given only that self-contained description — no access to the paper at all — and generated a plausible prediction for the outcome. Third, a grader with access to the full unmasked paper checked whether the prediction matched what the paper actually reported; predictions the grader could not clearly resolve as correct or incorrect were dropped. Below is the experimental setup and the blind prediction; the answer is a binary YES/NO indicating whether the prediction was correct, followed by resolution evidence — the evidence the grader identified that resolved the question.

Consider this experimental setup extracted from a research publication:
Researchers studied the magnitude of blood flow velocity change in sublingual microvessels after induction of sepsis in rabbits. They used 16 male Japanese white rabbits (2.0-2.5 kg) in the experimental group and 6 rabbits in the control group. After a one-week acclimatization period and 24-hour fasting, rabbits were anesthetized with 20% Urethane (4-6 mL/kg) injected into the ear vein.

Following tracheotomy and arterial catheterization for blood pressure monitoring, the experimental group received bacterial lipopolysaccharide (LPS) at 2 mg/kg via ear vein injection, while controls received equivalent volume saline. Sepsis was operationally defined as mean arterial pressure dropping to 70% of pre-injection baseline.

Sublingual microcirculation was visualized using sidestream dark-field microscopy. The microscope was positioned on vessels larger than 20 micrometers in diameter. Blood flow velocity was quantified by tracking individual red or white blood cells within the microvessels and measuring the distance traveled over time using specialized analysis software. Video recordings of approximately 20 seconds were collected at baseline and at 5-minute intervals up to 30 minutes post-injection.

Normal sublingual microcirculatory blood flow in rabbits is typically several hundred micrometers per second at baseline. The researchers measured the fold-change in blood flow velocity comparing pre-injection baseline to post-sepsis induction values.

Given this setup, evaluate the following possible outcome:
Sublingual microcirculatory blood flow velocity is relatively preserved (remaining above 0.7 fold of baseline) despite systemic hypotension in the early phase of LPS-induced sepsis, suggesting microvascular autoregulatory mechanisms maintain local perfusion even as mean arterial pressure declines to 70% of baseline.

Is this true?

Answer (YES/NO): NO